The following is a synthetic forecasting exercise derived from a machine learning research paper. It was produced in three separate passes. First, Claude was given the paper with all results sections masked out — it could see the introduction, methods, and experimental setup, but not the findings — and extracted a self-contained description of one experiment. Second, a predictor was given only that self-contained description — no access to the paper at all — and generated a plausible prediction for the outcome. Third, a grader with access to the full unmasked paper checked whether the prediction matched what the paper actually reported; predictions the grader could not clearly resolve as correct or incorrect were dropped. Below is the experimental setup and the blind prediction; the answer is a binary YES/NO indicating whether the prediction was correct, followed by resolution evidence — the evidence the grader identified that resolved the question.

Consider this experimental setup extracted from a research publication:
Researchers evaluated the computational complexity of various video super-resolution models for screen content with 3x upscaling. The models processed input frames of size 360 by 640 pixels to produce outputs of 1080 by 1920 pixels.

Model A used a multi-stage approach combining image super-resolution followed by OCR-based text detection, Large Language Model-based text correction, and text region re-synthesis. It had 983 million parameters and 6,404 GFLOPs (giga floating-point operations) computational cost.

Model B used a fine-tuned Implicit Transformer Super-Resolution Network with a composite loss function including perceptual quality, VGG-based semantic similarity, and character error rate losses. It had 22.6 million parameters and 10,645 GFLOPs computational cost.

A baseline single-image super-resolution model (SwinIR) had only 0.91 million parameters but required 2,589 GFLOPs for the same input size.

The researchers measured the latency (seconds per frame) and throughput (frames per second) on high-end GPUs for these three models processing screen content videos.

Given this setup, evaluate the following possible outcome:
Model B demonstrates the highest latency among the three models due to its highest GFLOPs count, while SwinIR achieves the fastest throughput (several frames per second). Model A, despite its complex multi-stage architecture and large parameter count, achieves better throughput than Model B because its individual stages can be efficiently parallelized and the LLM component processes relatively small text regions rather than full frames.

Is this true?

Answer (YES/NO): NO